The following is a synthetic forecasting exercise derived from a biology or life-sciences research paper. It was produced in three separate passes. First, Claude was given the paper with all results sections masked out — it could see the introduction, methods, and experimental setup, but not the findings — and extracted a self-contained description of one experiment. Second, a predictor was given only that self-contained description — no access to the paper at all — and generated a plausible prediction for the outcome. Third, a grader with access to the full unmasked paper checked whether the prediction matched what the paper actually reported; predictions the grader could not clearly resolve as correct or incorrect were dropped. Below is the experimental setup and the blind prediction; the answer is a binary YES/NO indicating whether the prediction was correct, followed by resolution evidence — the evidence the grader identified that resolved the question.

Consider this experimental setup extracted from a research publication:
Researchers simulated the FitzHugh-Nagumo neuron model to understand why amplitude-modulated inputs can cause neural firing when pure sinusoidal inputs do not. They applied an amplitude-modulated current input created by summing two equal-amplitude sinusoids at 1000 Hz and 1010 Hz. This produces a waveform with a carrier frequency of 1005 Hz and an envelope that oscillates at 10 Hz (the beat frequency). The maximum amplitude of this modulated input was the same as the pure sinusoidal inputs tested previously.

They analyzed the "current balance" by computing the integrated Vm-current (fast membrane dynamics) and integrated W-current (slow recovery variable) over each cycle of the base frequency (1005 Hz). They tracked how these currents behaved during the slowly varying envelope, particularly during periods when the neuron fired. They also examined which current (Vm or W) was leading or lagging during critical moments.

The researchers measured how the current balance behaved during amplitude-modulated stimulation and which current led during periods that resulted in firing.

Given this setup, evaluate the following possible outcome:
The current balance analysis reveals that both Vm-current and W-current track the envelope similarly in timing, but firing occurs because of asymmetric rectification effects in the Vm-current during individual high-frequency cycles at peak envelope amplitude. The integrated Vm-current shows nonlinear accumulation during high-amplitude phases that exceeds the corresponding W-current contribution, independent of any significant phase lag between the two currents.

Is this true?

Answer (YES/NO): NO